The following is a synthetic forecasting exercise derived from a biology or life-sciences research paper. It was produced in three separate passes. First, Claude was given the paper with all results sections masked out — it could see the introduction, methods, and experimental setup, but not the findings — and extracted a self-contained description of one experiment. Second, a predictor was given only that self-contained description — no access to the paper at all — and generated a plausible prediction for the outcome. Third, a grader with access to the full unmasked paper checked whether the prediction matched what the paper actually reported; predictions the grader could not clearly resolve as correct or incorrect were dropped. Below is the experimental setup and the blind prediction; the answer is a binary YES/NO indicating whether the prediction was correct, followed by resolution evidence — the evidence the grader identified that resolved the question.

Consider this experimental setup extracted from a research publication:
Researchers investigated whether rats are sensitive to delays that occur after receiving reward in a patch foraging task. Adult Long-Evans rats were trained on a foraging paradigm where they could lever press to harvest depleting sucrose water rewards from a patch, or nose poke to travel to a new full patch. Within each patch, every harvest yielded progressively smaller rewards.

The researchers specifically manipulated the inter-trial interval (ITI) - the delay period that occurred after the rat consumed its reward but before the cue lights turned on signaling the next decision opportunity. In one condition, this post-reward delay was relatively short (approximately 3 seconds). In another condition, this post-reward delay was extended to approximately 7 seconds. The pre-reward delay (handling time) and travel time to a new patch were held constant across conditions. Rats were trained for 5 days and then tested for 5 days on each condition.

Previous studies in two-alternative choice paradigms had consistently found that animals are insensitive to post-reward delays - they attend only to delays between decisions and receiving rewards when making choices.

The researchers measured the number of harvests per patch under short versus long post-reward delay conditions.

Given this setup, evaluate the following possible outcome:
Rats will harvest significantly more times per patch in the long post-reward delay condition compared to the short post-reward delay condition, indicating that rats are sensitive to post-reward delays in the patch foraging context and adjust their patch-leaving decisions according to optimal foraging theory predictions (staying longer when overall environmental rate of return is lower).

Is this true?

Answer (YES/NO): NO